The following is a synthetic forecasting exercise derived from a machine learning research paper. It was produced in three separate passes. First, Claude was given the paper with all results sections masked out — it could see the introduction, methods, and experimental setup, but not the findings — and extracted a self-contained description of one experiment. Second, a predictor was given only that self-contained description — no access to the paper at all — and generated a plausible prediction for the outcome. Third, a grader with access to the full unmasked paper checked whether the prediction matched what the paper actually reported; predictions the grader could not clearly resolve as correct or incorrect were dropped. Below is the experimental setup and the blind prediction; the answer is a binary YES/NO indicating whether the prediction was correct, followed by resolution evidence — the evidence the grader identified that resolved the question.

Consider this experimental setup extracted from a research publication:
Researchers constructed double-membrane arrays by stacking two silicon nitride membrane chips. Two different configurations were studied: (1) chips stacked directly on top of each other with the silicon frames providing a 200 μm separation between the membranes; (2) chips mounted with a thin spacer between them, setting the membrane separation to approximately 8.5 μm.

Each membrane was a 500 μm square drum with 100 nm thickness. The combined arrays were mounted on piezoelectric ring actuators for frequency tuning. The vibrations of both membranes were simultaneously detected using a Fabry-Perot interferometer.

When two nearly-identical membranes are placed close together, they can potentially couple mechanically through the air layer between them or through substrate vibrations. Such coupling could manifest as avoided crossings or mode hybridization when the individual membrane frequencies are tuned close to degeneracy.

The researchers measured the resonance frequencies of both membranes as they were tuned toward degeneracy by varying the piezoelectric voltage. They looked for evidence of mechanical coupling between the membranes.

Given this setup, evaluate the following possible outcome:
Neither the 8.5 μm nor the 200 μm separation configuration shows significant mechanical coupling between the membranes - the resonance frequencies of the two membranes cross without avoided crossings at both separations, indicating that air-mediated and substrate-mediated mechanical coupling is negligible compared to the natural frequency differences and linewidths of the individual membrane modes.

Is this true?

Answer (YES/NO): NO